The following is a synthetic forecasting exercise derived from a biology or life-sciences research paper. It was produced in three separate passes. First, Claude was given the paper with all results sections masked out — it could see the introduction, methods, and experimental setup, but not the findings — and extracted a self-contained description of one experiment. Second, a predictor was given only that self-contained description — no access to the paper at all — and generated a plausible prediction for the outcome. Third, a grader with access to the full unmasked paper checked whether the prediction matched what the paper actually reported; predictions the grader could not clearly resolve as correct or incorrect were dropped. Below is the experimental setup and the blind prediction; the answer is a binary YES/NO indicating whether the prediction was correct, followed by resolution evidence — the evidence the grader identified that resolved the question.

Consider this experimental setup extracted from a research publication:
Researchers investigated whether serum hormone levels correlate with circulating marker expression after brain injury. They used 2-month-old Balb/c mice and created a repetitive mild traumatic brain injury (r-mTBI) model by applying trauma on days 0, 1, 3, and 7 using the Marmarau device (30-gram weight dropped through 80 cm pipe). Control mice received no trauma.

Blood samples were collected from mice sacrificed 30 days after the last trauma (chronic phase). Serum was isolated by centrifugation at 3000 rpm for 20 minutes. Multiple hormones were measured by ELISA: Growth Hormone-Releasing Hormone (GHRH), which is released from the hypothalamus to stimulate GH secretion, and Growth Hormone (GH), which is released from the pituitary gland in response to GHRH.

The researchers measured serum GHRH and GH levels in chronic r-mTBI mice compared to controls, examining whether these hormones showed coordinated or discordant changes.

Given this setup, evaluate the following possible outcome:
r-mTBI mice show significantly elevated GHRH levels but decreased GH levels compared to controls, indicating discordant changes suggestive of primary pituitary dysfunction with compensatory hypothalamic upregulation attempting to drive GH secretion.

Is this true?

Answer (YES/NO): NO